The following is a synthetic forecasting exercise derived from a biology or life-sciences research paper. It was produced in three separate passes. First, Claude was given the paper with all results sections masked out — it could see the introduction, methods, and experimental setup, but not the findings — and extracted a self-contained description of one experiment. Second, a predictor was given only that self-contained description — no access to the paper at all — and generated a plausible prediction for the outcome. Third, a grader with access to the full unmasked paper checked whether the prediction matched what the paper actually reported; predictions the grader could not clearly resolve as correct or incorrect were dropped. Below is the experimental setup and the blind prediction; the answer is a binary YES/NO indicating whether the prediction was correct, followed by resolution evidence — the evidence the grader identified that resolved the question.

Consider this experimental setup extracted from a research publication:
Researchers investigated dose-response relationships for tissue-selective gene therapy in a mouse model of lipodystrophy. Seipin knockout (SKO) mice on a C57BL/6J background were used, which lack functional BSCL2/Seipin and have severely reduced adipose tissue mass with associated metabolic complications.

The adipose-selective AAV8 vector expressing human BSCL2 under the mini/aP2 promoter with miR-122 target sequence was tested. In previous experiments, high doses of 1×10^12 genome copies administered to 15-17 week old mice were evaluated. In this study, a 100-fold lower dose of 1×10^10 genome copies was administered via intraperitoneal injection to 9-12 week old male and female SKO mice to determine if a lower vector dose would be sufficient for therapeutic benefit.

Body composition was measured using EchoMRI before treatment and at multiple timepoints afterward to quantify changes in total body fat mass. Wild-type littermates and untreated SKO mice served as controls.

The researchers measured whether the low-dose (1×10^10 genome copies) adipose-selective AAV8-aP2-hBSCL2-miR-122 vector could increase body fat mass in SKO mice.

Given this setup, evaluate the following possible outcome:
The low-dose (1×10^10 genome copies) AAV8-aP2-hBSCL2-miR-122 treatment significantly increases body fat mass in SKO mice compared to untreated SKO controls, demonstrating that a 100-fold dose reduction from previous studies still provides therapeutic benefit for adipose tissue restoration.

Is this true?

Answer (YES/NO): NO